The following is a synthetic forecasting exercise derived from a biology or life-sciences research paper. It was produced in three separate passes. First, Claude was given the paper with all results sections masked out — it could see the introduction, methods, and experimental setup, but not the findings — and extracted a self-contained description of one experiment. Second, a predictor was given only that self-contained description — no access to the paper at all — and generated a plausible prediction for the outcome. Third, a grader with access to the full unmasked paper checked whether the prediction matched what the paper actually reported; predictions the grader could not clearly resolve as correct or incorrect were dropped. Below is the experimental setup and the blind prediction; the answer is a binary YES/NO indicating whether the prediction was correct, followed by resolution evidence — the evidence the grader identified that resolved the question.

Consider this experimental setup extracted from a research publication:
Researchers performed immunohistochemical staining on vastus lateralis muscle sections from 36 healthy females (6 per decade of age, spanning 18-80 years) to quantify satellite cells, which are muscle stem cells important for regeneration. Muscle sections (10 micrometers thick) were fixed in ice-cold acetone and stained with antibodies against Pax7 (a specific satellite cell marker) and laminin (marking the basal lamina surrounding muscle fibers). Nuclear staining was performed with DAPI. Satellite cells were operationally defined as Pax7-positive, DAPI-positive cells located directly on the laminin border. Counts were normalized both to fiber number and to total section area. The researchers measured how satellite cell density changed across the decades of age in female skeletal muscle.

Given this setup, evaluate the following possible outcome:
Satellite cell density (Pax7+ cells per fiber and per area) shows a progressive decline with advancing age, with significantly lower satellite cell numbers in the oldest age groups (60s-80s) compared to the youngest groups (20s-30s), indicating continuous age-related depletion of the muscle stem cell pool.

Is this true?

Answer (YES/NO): NO